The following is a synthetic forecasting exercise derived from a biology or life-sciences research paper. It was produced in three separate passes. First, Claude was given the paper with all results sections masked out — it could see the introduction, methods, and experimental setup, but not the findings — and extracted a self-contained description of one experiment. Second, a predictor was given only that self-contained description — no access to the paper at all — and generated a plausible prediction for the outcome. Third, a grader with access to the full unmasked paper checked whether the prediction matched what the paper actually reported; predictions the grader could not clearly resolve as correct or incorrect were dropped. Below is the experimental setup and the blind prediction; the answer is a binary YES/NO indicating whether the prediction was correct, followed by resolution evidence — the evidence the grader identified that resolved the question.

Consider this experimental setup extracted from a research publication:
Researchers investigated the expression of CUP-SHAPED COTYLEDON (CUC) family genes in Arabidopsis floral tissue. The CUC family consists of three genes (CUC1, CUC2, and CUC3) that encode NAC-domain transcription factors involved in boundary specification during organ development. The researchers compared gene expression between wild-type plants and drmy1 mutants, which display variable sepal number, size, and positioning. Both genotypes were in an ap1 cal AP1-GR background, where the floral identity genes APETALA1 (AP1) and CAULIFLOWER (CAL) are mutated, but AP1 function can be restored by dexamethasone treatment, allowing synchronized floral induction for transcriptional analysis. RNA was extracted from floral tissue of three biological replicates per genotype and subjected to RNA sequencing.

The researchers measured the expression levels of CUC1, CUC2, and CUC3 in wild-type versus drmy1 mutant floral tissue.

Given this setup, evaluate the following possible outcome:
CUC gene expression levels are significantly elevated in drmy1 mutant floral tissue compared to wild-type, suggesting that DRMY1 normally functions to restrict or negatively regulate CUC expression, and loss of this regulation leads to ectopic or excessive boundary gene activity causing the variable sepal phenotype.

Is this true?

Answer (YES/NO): NO